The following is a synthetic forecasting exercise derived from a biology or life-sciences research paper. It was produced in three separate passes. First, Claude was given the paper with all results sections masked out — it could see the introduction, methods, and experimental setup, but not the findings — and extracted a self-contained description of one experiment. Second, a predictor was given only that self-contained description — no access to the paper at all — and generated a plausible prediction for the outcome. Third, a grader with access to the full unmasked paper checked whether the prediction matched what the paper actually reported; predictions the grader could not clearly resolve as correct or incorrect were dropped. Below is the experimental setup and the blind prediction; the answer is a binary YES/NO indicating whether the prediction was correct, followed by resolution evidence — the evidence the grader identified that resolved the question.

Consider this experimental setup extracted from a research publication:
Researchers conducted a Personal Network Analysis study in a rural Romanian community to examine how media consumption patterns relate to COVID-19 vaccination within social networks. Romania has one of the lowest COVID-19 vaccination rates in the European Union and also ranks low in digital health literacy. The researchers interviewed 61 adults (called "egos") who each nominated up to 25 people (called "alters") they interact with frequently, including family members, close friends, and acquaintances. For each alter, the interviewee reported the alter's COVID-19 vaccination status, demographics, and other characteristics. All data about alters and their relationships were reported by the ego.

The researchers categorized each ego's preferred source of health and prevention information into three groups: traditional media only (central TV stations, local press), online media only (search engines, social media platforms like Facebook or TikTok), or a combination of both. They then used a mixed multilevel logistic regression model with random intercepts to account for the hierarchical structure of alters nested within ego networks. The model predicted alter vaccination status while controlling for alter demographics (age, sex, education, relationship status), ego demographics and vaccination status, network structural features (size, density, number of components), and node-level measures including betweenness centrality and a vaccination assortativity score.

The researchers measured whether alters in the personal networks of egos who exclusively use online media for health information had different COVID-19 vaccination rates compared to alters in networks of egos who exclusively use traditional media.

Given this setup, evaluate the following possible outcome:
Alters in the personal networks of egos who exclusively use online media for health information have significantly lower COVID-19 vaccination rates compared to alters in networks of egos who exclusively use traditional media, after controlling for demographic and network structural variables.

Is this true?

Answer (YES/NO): YES